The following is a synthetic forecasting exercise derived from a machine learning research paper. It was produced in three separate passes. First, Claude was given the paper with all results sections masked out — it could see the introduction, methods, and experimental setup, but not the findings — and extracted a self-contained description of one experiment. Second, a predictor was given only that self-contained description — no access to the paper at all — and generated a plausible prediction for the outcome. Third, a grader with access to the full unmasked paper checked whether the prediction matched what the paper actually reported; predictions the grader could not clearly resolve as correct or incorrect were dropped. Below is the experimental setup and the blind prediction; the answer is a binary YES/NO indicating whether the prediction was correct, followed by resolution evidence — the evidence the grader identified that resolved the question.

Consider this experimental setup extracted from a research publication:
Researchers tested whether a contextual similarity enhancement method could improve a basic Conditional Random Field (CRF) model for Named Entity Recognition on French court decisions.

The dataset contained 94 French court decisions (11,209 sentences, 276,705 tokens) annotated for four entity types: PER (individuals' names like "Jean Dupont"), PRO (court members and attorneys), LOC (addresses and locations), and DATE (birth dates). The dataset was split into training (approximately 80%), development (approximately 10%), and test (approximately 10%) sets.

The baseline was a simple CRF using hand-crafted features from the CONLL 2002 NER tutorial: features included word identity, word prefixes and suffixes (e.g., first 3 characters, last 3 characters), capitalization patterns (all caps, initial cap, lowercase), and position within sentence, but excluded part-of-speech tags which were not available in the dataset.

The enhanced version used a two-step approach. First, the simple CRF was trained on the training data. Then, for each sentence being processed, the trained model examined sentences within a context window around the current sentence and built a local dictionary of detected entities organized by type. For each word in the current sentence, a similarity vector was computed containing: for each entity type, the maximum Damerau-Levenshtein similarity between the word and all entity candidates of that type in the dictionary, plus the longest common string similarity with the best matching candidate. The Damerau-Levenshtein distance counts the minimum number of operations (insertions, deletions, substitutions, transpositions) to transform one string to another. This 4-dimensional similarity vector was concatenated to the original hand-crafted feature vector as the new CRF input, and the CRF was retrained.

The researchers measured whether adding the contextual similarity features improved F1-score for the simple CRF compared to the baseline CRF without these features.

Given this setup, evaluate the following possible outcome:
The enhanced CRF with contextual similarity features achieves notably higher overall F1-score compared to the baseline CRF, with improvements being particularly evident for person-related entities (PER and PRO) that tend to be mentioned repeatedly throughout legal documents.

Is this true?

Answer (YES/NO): NO